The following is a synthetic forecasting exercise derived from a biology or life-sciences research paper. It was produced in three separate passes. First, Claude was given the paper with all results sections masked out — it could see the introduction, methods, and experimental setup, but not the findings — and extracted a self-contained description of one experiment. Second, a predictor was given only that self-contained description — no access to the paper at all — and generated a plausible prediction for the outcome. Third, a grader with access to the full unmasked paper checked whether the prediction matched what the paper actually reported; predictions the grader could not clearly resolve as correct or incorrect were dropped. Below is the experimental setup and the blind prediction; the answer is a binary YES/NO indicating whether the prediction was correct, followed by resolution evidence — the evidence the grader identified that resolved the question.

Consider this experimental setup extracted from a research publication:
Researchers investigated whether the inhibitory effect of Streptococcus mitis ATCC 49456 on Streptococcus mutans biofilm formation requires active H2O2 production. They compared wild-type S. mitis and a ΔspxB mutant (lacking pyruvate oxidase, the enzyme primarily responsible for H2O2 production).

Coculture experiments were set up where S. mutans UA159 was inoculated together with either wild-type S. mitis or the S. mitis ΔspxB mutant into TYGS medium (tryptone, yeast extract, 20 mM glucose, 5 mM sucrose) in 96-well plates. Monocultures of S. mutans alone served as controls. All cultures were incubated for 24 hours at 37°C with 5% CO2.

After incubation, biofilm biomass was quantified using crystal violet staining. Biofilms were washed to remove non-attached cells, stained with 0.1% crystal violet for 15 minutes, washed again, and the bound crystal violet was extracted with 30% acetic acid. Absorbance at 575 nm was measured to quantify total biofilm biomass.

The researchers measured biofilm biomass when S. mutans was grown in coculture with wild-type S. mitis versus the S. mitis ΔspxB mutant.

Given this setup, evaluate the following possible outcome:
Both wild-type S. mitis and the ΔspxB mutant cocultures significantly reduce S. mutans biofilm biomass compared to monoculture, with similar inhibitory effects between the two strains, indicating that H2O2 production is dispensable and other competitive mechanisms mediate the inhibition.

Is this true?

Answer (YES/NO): NO